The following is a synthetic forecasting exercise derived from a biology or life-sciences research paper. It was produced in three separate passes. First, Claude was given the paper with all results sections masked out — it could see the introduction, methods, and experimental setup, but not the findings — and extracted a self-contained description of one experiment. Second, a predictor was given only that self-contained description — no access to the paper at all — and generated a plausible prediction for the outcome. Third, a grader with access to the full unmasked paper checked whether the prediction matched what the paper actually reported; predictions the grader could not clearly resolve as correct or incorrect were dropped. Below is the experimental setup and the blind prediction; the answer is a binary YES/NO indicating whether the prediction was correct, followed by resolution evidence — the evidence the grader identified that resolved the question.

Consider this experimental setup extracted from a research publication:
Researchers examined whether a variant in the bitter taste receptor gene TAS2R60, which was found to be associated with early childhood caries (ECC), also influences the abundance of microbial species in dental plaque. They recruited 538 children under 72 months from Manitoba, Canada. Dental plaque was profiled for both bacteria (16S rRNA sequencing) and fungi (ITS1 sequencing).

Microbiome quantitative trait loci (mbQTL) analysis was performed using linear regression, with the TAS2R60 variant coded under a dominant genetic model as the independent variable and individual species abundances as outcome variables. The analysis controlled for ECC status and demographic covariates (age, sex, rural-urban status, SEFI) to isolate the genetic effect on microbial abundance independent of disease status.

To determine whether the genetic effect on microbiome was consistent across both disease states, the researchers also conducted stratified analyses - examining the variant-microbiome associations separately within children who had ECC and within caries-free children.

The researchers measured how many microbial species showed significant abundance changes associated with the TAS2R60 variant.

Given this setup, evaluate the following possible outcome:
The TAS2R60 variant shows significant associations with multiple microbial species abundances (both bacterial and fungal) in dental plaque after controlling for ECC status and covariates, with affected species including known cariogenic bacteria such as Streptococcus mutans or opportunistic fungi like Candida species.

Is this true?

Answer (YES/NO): NO